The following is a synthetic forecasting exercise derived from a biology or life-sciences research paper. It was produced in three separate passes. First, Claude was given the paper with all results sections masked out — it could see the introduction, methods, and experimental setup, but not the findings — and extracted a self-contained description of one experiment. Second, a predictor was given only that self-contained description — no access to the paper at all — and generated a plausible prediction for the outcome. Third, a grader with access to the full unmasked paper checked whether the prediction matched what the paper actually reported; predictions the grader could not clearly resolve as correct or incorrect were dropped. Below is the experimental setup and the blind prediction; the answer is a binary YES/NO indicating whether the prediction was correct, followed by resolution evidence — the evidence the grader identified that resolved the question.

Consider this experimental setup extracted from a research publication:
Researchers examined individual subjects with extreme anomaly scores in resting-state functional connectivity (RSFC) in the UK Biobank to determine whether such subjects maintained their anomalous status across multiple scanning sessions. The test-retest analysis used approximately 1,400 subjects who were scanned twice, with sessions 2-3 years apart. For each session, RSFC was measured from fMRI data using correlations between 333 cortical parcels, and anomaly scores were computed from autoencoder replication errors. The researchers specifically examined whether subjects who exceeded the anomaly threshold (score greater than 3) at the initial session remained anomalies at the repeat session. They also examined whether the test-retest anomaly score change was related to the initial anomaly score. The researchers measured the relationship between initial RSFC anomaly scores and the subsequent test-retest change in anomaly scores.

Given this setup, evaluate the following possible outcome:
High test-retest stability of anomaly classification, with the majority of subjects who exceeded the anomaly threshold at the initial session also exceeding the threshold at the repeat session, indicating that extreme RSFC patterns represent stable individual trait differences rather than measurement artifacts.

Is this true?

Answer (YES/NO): NO